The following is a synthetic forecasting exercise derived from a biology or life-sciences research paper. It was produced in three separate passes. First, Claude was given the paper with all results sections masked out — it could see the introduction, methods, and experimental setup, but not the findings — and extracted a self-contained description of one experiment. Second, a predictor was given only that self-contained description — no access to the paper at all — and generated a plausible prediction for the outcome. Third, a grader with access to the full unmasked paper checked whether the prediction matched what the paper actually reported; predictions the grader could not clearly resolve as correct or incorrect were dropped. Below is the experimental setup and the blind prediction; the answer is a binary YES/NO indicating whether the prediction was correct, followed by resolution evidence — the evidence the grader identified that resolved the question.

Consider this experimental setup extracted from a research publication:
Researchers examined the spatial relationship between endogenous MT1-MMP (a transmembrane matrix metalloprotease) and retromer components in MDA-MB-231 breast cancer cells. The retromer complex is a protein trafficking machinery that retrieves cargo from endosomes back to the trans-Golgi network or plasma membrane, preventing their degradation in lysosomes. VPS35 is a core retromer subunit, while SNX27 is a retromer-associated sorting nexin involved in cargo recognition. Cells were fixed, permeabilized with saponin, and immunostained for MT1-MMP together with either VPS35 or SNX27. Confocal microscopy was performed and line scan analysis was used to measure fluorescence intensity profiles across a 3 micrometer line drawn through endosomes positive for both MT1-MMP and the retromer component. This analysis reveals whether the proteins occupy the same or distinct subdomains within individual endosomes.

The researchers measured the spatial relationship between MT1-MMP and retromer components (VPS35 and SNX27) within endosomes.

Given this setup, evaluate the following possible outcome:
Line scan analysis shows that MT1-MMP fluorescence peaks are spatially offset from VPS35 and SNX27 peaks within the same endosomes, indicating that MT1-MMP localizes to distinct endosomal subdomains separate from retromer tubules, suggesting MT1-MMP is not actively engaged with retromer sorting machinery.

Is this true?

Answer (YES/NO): YES